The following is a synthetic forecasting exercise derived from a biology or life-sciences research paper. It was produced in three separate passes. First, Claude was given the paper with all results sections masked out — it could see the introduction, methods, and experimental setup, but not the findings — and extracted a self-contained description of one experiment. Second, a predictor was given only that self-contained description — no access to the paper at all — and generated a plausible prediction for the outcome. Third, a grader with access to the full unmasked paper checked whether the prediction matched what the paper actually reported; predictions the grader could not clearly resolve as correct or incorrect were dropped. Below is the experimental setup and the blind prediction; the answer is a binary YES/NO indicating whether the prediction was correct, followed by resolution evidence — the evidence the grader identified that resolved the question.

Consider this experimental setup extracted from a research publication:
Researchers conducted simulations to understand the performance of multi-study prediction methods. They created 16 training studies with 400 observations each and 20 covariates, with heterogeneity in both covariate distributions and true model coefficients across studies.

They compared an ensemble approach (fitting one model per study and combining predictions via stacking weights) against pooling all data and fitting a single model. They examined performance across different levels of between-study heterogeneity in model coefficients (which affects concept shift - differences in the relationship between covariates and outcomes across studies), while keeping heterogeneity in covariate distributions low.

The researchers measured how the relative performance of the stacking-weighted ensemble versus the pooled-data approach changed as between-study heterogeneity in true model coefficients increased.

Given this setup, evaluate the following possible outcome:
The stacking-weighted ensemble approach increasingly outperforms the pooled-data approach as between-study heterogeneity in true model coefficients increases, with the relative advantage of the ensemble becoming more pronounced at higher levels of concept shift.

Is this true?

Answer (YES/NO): NO